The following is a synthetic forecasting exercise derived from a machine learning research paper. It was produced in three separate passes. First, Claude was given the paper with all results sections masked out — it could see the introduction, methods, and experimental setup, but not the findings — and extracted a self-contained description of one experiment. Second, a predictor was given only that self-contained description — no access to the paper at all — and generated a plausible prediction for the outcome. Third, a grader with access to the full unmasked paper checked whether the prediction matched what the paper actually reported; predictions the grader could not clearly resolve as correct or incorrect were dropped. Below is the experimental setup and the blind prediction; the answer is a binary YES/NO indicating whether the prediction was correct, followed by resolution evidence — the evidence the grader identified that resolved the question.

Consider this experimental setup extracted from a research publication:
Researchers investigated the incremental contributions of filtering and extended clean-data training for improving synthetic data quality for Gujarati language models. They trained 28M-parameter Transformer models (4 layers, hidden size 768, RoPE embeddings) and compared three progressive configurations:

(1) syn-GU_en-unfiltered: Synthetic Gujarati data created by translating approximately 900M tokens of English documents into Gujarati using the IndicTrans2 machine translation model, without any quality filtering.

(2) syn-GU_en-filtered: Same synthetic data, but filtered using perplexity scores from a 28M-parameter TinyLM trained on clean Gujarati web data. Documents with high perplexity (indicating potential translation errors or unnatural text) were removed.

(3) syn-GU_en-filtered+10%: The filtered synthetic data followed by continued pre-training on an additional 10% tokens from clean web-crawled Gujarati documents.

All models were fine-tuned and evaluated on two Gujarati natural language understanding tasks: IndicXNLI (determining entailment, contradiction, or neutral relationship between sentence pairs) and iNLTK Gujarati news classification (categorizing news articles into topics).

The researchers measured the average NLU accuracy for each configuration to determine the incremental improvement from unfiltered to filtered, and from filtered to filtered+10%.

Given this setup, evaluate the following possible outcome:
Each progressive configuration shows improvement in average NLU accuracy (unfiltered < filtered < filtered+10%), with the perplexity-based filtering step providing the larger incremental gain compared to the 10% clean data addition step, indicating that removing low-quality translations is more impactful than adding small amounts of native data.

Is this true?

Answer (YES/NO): YES